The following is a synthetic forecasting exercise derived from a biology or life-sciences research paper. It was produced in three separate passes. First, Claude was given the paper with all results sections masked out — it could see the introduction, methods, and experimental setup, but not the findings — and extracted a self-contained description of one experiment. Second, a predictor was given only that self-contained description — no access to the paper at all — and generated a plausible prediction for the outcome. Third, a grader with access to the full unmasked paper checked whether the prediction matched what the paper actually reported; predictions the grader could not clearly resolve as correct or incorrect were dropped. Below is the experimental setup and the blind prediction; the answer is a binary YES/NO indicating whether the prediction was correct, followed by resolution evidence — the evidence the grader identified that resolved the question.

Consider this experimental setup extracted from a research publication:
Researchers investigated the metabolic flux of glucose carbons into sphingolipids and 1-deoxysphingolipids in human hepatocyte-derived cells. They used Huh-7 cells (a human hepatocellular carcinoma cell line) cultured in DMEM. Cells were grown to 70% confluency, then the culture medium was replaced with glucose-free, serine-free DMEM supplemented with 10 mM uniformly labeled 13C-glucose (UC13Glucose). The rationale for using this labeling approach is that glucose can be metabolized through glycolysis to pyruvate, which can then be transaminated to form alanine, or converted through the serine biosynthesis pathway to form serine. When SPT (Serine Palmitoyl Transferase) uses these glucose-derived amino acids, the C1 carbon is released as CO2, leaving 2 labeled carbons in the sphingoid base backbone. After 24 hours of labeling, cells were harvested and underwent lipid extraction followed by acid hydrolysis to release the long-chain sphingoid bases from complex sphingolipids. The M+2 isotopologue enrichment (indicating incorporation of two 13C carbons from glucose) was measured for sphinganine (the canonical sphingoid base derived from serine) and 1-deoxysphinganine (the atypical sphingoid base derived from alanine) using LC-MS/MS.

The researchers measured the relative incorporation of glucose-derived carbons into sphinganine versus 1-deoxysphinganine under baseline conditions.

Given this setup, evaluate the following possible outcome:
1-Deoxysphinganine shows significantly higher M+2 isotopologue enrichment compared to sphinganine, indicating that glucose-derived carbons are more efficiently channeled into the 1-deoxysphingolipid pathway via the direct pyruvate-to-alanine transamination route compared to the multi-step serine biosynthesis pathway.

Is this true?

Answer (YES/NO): NO